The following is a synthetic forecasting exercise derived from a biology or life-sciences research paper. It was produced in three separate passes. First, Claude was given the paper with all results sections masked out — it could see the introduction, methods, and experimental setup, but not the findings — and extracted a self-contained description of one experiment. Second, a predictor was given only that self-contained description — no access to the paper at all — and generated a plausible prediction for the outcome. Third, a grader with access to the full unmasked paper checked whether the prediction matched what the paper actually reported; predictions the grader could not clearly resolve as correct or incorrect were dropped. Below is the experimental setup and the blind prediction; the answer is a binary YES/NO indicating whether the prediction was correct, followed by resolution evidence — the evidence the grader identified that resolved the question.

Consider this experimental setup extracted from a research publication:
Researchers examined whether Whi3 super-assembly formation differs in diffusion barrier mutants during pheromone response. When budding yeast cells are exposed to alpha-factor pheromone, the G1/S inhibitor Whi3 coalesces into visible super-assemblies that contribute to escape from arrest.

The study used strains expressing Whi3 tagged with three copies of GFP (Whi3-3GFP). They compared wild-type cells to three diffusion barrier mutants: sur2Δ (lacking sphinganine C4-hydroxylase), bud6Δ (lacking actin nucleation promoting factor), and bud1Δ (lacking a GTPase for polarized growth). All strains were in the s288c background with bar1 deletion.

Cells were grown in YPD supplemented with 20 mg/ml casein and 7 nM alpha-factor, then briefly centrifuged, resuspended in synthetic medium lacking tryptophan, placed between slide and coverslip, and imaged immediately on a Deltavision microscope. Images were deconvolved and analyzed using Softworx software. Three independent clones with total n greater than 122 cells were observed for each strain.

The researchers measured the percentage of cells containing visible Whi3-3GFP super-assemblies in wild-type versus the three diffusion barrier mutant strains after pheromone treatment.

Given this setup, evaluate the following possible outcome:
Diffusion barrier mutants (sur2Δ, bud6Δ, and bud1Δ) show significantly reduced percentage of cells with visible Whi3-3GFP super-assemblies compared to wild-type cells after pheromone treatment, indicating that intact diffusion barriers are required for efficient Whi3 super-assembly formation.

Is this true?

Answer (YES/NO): NO